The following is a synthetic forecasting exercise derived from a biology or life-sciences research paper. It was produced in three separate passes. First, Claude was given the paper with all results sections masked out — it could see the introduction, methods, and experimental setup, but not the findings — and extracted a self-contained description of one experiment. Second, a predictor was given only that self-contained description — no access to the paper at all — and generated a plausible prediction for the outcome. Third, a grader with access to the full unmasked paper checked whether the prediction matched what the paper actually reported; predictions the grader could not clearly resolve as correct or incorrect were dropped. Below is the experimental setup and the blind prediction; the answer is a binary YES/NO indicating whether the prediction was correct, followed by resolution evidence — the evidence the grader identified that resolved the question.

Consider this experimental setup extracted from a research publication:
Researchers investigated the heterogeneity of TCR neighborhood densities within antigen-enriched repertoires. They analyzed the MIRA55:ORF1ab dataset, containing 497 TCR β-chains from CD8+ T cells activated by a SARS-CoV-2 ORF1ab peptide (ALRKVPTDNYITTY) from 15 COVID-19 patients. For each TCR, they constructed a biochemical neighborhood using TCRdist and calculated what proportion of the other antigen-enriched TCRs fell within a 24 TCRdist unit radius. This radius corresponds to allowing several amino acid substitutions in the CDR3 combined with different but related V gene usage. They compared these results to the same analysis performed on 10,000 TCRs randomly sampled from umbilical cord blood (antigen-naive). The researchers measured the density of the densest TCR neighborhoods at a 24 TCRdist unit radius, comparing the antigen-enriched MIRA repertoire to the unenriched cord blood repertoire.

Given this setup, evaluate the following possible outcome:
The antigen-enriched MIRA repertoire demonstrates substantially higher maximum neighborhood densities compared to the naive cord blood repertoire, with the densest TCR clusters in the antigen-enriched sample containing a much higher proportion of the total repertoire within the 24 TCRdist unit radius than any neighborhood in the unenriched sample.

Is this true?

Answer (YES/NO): YES